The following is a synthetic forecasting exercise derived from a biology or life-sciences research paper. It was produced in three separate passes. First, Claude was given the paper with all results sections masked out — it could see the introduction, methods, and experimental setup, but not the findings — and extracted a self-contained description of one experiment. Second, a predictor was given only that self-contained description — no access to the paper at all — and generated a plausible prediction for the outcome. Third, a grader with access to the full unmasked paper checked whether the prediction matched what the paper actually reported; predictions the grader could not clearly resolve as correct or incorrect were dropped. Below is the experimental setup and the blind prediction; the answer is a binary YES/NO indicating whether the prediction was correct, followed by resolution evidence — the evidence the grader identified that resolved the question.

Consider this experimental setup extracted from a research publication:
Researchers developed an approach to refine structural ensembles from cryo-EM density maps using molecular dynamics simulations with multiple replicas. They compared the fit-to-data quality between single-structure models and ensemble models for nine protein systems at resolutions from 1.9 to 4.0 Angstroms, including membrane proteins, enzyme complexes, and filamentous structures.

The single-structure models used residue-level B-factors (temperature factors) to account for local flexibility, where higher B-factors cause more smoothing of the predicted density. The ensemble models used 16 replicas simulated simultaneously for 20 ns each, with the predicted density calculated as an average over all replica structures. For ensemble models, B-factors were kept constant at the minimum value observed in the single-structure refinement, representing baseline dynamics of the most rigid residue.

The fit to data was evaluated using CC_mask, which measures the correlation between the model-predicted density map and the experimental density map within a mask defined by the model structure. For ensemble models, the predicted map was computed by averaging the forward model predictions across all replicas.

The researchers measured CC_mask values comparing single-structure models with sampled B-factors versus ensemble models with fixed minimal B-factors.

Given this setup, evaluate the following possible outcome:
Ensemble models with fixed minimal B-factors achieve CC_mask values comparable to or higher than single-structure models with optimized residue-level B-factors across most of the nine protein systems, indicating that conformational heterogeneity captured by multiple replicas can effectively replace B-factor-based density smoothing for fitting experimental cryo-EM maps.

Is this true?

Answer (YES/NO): YES